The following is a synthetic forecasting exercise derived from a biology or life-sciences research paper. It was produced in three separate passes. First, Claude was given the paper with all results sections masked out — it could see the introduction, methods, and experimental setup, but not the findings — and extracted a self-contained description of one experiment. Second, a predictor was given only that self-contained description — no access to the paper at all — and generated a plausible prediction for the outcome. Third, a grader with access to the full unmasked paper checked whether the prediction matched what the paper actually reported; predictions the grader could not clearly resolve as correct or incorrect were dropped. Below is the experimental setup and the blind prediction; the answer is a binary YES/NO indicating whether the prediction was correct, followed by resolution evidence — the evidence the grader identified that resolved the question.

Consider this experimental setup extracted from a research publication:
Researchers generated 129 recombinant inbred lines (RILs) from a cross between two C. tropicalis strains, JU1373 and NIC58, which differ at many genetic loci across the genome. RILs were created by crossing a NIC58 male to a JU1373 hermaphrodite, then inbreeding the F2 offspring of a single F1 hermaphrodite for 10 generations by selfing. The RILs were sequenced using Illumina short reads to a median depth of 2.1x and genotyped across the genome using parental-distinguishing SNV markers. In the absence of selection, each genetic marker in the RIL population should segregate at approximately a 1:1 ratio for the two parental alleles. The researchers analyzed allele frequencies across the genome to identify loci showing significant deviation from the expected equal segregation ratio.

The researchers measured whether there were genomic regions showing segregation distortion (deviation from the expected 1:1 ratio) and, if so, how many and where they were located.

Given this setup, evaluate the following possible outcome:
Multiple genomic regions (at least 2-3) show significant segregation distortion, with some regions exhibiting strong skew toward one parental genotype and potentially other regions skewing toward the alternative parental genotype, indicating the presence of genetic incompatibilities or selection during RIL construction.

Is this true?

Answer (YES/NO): NO